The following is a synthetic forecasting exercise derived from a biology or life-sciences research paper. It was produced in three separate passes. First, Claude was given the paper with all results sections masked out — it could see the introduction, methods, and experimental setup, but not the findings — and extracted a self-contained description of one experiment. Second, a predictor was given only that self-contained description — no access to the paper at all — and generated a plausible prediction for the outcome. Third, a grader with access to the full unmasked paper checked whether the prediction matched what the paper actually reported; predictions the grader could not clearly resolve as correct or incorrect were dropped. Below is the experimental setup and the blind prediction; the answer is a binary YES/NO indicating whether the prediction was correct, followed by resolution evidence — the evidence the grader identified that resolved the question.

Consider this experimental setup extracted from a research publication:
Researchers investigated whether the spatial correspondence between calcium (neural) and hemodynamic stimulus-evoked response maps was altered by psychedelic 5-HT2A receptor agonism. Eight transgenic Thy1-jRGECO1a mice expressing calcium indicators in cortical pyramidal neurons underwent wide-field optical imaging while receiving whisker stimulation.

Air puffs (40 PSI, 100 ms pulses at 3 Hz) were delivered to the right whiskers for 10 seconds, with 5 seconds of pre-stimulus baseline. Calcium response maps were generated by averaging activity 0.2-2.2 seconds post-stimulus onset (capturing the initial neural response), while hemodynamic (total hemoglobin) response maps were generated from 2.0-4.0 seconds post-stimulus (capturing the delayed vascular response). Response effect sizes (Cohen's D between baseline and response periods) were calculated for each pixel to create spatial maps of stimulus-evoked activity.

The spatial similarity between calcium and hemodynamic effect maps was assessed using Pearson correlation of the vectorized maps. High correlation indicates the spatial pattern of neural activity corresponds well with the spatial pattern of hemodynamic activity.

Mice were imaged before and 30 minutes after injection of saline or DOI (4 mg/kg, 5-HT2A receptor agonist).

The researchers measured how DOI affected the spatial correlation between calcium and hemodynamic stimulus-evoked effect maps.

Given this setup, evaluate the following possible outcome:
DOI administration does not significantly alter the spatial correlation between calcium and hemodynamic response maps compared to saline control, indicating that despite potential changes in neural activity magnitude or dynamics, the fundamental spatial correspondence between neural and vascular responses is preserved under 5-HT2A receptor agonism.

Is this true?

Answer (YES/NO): NO